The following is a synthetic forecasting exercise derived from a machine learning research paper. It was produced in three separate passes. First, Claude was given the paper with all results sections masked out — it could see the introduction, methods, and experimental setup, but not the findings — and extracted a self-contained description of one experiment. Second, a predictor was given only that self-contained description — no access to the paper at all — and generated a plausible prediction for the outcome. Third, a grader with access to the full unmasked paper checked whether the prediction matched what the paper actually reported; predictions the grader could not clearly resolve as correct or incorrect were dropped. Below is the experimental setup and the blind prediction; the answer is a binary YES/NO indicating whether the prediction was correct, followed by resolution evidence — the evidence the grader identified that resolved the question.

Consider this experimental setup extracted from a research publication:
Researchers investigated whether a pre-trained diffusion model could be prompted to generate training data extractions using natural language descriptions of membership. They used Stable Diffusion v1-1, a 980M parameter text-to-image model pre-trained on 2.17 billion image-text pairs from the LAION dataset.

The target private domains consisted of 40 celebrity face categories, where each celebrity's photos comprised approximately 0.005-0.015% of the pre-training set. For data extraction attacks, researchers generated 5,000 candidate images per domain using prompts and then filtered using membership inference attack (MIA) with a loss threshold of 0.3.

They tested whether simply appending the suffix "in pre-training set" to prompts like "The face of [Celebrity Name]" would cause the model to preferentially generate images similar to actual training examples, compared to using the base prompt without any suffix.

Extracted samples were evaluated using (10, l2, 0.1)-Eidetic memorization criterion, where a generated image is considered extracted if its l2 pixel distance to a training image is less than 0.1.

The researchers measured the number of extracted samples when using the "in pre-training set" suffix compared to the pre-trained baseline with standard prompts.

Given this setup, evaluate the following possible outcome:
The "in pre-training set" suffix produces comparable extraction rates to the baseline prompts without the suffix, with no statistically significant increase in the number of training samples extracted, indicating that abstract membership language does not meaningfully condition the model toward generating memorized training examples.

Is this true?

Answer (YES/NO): YES